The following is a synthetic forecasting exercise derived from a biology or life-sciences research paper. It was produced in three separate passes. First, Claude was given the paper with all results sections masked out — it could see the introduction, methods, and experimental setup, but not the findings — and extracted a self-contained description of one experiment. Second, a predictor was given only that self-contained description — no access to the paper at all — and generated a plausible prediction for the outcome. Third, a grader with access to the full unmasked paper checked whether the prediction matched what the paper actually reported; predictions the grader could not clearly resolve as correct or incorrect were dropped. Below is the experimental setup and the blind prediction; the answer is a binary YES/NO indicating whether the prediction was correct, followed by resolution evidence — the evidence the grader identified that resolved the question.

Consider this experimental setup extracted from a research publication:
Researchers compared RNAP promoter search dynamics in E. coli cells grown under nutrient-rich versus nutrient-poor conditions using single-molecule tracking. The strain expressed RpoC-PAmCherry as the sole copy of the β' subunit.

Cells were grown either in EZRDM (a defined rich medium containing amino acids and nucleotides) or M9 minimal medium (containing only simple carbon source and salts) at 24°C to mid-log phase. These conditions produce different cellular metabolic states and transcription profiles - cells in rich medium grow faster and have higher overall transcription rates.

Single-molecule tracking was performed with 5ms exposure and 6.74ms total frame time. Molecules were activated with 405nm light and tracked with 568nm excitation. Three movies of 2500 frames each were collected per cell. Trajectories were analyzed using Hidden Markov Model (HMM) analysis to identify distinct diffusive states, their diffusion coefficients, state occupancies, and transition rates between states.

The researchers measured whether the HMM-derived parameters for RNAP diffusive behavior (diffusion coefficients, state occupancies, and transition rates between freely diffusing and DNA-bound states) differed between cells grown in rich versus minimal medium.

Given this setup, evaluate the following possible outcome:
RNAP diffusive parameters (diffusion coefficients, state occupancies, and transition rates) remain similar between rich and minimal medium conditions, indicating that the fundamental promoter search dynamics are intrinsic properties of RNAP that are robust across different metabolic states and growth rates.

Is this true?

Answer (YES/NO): NO